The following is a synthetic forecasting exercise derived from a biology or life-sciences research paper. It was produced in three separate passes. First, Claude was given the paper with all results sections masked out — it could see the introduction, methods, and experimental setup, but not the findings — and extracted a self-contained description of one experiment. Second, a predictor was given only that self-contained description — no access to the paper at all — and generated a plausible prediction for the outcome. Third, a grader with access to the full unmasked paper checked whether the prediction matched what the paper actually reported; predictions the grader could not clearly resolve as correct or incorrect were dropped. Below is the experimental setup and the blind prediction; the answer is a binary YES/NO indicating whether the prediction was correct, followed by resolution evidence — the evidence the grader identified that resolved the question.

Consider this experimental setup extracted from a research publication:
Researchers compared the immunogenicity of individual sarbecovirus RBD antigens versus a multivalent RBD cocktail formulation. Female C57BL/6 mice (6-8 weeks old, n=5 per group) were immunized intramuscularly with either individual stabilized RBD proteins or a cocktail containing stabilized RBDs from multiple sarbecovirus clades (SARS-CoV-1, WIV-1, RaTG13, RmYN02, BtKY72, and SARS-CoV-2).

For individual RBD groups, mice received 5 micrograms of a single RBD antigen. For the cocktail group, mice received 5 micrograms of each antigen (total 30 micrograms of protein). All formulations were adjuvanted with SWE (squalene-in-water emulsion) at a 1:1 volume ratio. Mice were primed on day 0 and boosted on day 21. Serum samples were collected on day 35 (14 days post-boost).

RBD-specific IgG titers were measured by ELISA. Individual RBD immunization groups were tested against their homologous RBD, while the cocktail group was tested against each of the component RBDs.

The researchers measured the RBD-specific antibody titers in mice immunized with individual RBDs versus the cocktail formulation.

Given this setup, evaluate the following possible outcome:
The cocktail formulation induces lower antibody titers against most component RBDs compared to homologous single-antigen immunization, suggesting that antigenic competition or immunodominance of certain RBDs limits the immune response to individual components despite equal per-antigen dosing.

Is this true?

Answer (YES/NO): NO